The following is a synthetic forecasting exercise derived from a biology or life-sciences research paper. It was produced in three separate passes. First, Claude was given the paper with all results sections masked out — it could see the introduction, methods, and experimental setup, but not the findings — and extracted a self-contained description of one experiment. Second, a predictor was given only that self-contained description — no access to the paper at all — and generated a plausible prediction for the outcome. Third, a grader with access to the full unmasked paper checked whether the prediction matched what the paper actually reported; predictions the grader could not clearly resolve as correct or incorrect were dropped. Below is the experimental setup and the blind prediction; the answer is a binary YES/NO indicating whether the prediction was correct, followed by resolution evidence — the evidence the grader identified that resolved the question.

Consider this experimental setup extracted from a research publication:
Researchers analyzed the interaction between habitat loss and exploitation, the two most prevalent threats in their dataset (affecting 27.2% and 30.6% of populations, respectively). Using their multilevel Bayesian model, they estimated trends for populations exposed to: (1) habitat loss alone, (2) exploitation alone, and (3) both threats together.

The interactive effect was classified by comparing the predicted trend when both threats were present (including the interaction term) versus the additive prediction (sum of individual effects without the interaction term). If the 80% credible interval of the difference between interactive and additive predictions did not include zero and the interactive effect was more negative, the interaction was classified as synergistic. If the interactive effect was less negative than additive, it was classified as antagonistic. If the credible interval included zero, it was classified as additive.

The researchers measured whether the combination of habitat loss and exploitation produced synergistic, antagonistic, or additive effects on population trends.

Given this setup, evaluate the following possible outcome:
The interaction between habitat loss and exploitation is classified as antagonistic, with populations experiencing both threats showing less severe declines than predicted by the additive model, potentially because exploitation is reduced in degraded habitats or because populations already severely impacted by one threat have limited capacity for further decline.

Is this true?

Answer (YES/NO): NO